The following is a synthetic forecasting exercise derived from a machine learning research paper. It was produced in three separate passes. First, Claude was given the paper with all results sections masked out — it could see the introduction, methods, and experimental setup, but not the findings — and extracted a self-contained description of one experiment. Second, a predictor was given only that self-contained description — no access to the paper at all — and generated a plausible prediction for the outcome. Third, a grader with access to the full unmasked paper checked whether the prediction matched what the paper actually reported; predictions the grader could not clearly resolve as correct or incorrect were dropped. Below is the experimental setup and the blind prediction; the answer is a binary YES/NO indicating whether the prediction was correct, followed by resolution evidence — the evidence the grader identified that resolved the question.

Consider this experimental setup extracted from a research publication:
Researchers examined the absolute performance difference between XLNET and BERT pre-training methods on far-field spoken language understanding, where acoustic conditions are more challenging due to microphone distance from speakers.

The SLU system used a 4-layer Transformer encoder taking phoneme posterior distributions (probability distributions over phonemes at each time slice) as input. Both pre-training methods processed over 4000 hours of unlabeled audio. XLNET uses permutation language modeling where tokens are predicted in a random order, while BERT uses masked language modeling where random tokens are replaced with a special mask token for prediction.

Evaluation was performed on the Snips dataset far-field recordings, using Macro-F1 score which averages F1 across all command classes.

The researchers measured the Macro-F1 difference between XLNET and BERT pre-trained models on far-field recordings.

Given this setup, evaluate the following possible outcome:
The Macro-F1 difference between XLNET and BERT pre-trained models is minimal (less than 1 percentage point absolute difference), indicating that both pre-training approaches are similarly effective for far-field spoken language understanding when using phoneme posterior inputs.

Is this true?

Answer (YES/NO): NO